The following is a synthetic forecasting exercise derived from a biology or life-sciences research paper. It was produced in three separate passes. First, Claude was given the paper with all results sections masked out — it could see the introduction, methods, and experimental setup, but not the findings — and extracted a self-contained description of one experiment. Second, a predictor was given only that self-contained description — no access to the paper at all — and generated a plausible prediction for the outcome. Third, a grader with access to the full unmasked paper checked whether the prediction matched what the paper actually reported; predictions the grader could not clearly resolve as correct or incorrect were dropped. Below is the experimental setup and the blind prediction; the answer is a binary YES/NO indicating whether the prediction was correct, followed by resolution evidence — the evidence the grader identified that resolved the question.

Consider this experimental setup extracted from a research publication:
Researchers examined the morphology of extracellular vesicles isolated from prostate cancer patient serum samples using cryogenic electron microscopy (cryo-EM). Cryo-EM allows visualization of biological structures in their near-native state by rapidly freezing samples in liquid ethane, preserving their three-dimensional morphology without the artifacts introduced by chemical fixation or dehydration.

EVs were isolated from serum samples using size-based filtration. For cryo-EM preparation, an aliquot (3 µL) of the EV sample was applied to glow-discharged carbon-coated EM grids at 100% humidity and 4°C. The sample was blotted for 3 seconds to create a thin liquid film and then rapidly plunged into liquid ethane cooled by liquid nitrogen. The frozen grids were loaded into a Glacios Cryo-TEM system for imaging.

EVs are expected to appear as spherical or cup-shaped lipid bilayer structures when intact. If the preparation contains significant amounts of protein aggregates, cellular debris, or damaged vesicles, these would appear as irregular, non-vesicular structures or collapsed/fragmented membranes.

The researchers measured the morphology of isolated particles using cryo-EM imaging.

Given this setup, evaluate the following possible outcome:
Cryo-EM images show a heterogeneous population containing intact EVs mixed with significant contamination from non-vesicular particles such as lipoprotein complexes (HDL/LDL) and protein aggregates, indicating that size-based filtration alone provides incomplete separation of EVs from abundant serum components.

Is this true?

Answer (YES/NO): NO